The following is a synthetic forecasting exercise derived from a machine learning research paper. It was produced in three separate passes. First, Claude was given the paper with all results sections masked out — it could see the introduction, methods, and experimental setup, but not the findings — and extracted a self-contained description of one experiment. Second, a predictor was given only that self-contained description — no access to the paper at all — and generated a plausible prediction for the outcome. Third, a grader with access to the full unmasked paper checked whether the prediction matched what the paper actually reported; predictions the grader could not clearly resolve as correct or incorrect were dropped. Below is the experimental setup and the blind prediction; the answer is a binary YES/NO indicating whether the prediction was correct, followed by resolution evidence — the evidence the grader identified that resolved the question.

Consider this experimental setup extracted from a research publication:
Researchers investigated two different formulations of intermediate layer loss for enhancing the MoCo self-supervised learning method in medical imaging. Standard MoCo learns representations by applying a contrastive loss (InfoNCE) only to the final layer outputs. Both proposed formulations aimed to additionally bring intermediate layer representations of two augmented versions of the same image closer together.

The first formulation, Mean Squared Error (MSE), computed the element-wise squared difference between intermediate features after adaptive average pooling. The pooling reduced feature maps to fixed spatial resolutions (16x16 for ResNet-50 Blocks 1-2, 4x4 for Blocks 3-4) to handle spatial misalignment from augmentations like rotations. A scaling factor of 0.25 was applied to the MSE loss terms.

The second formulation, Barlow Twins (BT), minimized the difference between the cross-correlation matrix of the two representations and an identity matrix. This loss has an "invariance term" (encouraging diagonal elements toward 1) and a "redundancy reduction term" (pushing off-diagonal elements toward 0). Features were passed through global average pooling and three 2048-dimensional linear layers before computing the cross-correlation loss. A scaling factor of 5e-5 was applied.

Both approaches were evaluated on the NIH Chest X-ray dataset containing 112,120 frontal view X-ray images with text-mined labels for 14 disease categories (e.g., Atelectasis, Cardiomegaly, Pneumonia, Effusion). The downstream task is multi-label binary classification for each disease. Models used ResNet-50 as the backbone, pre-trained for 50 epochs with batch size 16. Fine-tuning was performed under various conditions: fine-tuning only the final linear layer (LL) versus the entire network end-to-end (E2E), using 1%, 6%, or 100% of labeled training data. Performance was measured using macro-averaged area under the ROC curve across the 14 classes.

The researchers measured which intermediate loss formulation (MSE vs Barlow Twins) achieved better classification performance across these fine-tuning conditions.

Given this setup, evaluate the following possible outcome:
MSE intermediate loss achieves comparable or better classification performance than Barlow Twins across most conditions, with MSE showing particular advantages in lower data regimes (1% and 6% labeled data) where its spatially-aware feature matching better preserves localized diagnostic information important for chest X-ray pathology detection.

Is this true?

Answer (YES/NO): NO